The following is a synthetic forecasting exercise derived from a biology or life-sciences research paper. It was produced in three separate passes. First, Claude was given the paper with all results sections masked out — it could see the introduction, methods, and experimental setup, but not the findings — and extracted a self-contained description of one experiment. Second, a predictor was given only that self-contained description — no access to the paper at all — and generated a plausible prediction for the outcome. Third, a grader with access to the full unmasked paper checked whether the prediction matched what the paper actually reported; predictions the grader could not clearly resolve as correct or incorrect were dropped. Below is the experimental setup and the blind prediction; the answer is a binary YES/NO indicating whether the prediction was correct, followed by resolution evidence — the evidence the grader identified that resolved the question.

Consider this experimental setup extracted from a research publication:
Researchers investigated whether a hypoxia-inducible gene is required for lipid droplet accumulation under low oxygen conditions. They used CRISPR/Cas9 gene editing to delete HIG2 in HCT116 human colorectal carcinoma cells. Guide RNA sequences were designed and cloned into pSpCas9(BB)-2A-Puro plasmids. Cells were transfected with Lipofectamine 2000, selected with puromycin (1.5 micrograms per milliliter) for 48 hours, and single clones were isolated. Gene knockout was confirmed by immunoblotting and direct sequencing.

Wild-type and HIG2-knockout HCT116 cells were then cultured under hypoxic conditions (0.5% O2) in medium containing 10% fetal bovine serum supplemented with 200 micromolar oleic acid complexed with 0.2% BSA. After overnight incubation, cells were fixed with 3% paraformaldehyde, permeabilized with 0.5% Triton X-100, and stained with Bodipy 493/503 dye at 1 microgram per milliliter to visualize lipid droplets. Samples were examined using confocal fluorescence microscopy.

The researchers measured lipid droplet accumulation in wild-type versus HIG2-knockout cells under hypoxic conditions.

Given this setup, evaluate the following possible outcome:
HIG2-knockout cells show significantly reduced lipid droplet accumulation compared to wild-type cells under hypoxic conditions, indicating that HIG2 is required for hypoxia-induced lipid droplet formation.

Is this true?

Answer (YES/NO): YES